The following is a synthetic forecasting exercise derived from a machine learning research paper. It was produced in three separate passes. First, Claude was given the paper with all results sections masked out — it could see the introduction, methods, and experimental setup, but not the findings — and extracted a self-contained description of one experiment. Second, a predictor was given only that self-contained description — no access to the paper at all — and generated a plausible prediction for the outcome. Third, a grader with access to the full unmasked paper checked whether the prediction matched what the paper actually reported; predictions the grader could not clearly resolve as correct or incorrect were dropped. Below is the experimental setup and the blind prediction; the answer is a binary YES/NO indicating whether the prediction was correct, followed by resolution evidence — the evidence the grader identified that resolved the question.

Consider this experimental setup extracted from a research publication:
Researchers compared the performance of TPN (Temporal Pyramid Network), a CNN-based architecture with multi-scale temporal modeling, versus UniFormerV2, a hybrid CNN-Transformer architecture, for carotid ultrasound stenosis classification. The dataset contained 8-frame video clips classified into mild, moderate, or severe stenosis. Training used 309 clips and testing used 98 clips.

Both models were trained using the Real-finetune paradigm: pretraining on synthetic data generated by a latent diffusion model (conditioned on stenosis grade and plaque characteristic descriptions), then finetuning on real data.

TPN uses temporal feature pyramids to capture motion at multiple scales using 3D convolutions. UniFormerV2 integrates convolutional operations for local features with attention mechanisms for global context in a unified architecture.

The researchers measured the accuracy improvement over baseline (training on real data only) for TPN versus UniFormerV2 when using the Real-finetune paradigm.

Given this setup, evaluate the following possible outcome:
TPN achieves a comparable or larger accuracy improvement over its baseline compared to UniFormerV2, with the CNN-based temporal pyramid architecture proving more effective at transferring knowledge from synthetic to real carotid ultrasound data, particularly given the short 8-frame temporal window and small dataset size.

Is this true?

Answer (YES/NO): YES